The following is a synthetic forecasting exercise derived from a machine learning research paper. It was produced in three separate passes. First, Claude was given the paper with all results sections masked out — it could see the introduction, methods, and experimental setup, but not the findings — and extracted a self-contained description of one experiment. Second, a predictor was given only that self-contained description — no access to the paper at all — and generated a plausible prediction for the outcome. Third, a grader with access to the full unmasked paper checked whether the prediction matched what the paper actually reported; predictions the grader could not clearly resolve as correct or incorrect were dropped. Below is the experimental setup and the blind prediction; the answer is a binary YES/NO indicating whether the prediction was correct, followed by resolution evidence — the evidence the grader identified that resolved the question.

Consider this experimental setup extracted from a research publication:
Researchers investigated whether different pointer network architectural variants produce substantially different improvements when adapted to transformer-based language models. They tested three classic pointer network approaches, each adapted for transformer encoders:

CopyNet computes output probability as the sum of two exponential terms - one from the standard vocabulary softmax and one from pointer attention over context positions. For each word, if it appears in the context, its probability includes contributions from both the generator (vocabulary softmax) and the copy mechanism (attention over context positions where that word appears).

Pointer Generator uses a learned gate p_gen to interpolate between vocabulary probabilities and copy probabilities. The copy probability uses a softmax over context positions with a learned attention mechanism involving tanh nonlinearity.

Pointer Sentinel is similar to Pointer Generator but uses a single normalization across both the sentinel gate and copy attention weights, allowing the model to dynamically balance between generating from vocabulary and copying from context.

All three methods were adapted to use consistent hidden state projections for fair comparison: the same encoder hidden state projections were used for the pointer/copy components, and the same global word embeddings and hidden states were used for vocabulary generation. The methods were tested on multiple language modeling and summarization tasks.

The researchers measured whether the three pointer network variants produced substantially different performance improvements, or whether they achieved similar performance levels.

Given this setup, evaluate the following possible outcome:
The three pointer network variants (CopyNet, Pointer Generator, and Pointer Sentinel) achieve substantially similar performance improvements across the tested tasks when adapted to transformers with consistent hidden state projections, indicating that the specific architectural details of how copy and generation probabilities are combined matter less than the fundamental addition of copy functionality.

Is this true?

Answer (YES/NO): YES